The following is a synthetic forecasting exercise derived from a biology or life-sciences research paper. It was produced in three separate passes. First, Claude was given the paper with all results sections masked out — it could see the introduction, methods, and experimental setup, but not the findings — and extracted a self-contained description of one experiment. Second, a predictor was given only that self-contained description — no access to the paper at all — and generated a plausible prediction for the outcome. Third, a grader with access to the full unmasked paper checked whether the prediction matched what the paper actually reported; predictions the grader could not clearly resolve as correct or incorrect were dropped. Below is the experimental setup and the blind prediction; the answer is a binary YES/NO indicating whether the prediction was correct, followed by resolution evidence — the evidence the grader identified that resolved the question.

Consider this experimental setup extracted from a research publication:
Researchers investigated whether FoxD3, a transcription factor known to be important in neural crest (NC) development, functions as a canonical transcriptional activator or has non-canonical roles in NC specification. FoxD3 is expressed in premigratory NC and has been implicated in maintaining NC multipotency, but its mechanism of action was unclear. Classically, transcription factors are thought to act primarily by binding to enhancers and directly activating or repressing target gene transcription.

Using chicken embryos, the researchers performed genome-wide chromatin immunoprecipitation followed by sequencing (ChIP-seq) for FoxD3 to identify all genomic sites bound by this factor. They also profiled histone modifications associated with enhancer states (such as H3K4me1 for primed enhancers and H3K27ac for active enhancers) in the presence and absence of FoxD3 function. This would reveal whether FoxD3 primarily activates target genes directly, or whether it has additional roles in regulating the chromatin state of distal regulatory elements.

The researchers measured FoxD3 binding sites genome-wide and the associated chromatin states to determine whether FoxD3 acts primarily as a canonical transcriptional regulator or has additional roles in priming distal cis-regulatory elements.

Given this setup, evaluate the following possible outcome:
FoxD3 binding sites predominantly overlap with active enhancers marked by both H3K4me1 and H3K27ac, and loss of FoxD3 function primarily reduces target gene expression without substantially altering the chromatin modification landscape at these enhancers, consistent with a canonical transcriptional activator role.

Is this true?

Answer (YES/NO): NO